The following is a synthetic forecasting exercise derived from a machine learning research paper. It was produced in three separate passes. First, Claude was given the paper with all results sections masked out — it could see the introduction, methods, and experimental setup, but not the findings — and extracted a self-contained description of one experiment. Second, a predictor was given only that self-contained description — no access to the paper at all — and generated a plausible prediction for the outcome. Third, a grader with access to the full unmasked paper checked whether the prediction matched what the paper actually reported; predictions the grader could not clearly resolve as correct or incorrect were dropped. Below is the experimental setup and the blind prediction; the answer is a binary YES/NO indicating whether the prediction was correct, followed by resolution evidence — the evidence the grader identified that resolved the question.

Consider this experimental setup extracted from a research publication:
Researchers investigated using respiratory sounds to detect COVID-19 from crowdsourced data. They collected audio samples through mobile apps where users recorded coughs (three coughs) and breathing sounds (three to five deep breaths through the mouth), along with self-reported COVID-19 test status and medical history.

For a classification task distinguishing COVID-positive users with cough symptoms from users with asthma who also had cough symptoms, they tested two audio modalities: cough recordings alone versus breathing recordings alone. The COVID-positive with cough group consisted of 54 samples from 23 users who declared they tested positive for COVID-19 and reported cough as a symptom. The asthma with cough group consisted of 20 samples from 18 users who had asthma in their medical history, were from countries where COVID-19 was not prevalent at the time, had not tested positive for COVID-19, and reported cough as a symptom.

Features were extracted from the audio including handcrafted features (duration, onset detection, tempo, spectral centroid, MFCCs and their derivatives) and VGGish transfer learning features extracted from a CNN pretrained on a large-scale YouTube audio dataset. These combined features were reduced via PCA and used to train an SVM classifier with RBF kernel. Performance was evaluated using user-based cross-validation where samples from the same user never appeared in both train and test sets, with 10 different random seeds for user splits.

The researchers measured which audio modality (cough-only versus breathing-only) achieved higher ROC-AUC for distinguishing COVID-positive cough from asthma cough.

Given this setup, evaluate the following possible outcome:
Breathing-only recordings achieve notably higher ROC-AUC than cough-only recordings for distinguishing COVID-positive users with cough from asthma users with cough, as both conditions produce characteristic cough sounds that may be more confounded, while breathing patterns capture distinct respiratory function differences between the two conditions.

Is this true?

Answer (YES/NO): YES